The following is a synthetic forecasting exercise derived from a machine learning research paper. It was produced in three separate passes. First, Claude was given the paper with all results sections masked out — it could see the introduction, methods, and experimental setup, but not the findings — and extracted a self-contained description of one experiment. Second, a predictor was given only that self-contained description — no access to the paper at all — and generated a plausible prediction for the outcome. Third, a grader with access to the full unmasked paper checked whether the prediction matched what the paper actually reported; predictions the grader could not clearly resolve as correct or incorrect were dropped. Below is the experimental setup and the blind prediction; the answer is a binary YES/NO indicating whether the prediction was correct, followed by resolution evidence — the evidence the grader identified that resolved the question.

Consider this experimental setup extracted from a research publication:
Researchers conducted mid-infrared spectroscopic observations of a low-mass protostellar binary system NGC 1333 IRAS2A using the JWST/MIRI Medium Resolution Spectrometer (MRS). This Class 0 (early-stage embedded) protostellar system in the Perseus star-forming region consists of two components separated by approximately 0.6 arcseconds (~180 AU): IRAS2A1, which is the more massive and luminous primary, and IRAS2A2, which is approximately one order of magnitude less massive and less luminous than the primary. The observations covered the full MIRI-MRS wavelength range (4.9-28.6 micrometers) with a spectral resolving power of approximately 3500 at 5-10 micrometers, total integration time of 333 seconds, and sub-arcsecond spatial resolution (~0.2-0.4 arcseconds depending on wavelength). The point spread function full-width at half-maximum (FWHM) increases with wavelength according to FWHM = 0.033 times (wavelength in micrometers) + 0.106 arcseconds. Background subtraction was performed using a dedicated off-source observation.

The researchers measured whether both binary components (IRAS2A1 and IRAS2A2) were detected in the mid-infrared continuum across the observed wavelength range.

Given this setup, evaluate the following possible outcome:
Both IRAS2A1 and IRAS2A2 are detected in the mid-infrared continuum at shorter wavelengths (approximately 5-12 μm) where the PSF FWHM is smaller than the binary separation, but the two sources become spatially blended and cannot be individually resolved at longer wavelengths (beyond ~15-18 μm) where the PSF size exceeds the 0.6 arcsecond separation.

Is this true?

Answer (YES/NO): NO